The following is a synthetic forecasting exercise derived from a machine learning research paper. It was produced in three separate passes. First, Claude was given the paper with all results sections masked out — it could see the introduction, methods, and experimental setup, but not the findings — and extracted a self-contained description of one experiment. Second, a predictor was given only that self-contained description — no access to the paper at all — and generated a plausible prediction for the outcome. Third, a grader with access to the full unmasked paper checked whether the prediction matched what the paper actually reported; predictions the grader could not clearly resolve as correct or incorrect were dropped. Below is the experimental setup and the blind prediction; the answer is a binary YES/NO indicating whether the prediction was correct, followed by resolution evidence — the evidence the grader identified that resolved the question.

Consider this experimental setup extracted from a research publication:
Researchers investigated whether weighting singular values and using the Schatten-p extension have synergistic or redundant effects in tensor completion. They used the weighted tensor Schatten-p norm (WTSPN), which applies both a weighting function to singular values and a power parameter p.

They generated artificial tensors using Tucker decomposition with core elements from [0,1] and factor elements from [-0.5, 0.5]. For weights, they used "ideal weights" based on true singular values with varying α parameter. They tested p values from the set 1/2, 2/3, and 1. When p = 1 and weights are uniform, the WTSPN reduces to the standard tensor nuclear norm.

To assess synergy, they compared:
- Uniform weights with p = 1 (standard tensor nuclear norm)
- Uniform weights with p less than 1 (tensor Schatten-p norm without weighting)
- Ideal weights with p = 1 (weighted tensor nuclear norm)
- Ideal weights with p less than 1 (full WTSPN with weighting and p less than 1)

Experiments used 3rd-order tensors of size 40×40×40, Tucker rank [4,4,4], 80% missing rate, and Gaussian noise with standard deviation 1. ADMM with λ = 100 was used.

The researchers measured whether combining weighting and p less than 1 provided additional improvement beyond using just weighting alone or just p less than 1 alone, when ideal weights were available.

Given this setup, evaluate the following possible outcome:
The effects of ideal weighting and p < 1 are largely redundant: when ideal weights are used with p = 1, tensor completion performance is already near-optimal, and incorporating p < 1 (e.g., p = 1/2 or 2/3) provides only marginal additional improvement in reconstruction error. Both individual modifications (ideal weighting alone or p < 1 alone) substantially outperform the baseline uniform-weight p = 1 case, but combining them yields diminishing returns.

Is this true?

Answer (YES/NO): YES